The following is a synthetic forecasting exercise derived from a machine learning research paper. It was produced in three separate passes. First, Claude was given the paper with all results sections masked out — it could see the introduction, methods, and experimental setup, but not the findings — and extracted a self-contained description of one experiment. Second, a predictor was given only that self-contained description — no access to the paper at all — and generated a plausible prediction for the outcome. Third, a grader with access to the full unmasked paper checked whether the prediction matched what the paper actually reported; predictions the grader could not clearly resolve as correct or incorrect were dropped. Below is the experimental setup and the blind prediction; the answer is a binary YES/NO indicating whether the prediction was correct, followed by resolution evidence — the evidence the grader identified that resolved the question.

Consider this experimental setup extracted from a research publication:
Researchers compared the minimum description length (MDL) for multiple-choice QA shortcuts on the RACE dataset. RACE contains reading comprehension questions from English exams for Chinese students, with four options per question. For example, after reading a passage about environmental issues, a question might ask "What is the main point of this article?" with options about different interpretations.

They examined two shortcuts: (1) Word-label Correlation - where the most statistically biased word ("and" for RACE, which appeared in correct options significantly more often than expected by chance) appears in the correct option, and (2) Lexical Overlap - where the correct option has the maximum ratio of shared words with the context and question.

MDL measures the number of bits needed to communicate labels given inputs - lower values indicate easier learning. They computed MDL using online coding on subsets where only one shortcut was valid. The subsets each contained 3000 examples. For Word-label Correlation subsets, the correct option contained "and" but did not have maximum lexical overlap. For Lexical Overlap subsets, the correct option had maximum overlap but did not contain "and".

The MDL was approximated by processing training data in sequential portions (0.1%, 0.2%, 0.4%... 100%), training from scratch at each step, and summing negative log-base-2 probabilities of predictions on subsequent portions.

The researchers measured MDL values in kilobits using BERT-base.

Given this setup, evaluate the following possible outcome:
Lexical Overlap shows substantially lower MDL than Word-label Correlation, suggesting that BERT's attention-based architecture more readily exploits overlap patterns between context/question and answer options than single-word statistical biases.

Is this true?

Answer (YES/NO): NO